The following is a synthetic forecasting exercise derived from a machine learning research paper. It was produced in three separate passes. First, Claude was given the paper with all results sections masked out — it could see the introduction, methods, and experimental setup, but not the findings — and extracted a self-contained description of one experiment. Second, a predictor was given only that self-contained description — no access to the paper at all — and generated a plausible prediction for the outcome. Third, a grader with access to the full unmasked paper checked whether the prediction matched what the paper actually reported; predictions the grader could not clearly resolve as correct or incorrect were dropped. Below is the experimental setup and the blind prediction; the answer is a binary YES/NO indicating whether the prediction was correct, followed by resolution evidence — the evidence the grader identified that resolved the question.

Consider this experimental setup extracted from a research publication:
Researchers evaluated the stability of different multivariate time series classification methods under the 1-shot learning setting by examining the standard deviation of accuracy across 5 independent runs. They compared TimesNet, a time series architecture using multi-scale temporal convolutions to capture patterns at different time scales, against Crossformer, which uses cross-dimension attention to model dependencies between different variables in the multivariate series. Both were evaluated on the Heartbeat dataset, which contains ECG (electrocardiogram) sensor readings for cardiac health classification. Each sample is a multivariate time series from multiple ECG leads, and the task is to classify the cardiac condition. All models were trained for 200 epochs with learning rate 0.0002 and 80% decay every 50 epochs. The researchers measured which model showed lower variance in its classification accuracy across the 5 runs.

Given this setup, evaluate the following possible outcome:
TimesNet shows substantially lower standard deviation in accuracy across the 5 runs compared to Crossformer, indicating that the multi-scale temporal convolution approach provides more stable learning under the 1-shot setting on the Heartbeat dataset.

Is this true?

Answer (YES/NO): NO